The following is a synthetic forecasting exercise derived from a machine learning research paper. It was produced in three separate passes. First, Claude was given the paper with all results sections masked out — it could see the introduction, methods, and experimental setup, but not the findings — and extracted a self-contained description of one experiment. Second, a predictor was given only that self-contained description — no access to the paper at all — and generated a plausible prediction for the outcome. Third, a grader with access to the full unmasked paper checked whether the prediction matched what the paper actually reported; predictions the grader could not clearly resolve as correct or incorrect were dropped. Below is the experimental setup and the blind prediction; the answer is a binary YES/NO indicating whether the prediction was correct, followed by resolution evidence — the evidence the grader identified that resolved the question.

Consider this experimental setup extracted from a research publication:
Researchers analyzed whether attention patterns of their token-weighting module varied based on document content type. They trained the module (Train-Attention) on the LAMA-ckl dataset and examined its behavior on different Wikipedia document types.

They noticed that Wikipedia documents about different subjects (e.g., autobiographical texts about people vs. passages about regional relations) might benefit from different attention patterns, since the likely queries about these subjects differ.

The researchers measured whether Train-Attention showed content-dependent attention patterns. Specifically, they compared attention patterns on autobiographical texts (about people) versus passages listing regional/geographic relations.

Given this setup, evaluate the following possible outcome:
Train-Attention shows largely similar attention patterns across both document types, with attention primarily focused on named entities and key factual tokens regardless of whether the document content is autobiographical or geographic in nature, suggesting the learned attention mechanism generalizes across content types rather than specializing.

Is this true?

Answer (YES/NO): NO